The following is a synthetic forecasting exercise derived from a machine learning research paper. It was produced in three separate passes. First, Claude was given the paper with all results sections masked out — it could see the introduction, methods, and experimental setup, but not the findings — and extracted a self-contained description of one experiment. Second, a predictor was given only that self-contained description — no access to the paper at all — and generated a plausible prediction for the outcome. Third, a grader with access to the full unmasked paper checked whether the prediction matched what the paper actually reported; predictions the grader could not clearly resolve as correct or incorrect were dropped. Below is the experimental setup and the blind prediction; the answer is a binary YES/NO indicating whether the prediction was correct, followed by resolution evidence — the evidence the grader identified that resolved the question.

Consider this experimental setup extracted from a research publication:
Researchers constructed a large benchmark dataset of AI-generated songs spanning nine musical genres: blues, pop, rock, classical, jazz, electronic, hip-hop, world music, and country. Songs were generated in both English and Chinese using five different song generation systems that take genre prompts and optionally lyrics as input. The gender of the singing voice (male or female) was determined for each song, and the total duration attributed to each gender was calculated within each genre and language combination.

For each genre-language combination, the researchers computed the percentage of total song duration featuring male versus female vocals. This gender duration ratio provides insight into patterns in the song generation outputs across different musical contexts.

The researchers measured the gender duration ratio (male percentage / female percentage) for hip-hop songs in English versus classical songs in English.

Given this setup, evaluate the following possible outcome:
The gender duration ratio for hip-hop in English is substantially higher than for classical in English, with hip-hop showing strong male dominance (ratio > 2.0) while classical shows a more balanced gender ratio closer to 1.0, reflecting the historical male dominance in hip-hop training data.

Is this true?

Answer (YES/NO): NO